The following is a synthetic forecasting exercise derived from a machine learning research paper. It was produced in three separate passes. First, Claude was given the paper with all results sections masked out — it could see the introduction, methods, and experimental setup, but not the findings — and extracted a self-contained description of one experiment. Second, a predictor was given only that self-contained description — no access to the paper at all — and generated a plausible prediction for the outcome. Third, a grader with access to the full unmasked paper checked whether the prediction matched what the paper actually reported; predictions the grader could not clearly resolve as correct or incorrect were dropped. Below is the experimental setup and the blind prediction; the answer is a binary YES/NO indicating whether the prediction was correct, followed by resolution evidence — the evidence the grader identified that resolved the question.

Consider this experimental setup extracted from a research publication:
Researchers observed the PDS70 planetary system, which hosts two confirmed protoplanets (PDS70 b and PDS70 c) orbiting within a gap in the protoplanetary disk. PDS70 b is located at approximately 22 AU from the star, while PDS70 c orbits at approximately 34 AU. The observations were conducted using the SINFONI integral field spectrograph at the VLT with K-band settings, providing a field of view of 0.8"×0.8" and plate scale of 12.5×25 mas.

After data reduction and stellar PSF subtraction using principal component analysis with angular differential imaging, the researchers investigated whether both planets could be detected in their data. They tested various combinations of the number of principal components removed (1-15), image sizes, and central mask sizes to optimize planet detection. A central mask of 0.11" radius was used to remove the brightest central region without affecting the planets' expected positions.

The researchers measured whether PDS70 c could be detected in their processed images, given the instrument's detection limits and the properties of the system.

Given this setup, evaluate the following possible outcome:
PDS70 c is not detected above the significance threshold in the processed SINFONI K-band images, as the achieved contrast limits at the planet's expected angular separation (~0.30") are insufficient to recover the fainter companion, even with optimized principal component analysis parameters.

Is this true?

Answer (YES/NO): YES